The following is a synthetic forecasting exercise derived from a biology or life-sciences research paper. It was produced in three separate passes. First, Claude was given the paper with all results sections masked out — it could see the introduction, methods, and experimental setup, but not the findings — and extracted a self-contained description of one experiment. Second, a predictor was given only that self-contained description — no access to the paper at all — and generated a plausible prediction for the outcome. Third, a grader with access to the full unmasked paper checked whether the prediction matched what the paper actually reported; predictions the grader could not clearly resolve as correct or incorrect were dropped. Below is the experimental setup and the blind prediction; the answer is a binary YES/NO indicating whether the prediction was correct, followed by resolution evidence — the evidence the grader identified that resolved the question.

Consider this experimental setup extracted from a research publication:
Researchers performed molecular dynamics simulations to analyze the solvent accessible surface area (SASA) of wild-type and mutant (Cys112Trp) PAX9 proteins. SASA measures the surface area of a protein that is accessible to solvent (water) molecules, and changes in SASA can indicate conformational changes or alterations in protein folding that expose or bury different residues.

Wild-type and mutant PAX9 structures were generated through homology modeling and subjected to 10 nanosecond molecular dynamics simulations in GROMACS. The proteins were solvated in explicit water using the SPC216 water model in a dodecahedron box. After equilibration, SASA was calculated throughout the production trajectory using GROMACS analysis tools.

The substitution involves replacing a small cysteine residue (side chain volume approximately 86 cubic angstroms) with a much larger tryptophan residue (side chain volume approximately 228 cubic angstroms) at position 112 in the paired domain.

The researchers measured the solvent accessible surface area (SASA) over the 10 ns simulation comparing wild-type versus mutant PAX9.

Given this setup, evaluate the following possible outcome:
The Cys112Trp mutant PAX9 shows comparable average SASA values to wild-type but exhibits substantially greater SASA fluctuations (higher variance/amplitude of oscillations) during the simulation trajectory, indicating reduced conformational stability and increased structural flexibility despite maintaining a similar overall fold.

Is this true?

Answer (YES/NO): NO